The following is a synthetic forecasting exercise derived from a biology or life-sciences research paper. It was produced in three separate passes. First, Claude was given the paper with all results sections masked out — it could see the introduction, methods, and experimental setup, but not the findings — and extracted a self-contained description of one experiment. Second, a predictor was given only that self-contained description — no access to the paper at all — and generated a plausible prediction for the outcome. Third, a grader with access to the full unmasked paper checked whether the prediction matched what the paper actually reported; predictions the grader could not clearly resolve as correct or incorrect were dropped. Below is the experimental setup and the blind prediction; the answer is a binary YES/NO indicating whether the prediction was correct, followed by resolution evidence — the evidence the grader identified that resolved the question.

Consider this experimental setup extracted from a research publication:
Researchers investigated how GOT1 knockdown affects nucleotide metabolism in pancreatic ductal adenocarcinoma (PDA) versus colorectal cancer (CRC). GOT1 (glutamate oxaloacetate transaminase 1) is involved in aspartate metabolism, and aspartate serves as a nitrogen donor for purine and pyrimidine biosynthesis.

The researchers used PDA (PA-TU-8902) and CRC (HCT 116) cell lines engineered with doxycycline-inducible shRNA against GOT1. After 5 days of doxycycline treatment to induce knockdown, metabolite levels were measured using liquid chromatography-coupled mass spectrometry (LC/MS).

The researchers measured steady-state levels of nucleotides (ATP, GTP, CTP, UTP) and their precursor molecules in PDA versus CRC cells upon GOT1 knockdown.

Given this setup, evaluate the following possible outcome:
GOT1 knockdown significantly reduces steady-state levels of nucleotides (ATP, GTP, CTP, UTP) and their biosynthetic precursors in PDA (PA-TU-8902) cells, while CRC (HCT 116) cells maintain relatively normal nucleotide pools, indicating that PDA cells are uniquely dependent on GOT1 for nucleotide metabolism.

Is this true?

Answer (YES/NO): NO